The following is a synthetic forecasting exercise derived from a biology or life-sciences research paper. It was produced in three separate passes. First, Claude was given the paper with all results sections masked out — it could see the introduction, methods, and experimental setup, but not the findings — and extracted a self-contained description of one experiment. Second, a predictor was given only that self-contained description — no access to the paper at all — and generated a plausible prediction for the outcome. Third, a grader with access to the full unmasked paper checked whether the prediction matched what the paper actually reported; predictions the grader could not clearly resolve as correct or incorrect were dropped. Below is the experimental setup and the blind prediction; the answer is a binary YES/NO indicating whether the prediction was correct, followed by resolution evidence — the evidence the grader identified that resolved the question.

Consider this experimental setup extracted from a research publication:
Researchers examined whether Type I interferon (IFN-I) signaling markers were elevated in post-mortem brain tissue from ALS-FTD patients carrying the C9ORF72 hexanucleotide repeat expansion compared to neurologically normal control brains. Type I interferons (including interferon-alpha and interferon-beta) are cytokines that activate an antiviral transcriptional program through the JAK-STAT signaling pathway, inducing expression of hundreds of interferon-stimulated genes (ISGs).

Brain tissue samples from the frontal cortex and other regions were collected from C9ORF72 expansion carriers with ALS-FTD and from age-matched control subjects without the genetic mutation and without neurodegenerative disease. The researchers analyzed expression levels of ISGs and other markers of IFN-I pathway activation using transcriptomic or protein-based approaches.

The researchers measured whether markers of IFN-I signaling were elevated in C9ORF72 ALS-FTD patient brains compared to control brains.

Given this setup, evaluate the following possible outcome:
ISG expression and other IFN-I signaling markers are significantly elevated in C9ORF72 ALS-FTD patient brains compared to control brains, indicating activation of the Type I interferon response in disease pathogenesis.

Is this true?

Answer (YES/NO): YES